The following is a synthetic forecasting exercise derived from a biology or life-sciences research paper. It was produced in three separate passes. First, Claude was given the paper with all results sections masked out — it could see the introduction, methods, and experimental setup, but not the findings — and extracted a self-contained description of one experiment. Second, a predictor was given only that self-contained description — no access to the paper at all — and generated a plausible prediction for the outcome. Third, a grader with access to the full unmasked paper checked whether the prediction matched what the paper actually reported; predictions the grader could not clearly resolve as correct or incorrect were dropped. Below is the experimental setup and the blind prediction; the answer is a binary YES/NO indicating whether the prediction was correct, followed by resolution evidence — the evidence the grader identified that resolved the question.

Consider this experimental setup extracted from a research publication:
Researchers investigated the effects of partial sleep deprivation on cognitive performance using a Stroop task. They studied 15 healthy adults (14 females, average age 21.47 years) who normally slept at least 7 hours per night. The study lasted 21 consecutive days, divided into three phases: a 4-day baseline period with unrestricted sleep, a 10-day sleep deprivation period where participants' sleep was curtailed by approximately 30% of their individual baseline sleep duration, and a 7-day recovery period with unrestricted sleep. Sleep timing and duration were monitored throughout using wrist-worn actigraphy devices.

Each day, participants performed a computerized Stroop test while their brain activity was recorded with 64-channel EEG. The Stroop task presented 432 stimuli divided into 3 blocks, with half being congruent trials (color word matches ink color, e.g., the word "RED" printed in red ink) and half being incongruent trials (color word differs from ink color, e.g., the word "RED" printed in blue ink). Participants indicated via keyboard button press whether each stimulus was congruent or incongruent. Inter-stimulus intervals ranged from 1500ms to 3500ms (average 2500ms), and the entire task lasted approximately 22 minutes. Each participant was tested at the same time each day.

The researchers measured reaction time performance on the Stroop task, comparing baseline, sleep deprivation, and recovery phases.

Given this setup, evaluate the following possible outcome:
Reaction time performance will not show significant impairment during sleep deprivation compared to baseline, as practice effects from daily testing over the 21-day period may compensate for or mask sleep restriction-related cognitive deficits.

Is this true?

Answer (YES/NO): YES